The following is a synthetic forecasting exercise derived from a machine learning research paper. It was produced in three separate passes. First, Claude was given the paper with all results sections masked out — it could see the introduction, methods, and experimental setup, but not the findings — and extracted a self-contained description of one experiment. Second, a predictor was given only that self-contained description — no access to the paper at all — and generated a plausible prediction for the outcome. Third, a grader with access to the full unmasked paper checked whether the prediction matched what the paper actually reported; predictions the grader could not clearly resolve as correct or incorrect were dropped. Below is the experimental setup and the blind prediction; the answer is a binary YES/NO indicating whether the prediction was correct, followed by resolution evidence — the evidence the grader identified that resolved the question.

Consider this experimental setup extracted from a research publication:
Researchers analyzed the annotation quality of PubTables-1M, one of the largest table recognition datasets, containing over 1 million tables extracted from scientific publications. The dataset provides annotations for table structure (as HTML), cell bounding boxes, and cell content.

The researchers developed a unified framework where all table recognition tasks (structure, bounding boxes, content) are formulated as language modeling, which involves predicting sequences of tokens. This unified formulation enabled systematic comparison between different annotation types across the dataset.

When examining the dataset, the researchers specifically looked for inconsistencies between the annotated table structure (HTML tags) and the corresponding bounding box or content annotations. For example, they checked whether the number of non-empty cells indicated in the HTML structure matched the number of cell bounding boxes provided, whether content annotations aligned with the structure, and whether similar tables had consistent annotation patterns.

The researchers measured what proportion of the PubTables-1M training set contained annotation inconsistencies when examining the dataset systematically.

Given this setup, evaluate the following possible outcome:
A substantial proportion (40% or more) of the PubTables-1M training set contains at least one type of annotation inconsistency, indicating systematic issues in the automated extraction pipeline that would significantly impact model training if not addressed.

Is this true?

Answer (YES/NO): YES